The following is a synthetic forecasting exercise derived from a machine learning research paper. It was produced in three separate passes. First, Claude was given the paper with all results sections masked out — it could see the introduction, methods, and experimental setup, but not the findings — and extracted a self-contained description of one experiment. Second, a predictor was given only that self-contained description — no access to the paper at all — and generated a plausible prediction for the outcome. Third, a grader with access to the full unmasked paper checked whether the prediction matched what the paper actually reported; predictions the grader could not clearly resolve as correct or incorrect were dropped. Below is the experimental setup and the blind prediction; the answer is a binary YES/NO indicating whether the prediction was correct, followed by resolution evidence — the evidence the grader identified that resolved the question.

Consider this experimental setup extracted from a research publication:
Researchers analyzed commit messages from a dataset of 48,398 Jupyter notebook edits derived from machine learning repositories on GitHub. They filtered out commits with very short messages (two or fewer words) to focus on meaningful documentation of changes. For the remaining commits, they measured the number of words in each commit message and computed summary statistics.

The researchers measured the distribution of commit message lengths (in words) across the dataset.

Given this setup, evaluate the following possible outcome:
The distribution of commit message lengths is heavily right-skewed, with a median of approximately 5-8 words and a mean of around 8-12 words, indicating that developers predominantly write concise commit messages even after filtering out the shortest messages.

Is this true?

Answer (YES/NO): NO